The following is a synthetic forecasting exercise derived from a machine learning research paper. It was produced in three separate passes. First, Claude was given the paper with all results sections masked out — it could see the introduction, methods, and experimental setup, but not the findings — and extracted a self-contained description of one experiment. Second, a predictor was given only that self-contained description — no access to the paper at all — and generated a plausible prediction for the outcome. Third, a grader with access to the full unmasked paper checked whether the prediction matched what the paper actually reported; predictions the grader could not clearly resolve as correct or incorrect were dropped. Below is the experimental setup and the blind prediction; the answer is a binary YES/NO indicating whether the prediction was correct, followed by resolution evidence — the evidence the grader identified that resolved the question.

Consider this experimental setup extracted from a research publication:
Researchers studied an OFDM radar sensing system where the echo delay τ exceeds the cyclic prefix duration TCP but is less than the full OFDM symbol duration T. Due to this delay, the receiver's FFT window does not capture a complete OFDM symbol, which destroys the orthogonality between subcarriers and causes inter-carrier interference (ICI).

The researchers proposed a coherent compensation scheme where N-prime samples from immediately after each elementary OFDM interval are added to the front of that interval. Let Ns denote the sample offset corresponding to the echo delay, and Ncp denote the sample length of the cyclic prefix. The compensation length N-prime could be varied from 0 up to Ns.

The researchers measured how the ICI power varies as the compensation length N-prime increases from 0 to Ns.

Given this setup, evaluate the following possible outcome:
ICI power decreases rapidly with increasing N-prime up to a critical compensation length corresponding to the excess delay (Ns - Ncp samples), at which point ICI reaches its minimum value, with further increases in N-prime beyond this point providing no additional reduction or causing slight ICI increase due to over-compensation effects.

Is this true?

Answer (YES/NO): YES